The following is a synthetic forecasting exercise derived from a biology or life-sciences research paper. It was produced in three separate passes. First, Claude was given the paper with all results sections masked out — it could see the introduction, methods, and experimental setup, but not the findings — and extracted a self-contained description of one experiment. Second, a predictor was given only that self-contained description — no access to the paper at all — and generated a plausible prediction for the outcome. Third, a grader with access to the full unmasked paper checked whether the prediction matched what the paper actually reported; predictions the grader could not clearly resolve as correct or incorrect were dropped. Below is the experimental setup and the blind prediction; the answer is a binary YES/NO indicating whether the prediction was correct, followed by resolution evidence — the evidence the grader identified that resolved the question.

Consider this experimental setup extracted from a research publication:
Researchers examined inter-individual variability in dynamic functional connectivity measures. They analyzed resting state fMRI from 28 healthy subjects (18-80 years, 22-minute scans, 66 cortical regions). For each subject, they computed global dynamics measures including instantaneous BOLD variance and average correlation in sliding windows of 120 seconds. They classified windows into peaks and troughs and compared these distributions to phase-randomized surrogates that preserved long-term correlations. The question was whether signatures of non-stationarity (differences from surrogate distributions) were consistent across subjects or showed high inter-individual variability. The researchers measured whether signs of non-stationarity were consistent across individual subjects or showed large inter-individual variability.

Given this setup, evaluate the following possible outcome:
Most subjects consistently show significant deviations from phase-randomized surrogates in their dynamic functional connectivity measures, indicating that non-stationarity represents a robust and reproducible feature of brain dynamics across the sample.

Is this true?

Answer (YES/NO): NO